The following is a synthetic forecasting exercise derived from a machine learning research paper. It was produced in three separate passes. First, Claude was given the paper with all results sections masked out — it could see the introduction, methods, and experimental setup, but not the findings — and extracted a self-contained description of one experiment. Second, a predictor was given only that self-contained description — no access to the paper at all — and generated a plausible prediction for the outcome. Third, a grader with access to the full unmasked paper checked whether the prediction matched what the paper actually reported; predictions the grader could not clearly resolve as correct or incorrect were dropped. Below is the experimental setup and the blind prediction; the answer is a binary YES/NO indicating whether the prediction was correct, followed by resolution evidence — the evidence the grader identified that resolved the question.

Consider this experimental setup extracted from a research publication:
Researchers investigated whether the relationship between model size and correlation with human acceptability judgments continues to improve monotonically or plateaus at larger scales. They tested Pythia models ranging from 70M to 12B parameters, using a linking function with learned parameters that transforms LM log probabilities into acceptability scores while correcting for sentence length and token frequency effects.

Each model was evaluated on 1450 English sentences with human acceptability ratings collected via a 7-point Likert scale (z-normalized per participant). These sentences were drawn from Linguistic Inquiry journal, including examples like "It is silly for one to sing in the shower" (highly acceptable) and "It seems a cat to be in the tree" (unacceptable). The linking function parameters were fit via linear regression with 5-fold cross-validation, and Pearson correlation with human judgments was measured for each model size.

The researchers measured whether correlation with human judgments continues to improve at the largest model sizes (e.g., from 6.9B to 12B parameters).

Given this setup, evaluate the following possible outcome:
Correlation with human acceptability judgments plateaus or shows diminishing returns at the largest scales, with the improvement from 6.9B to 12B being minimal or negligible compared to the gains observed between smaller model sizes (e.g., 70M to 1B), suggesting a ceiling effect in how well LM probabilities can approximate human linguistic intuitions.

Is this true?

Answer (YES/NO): NO